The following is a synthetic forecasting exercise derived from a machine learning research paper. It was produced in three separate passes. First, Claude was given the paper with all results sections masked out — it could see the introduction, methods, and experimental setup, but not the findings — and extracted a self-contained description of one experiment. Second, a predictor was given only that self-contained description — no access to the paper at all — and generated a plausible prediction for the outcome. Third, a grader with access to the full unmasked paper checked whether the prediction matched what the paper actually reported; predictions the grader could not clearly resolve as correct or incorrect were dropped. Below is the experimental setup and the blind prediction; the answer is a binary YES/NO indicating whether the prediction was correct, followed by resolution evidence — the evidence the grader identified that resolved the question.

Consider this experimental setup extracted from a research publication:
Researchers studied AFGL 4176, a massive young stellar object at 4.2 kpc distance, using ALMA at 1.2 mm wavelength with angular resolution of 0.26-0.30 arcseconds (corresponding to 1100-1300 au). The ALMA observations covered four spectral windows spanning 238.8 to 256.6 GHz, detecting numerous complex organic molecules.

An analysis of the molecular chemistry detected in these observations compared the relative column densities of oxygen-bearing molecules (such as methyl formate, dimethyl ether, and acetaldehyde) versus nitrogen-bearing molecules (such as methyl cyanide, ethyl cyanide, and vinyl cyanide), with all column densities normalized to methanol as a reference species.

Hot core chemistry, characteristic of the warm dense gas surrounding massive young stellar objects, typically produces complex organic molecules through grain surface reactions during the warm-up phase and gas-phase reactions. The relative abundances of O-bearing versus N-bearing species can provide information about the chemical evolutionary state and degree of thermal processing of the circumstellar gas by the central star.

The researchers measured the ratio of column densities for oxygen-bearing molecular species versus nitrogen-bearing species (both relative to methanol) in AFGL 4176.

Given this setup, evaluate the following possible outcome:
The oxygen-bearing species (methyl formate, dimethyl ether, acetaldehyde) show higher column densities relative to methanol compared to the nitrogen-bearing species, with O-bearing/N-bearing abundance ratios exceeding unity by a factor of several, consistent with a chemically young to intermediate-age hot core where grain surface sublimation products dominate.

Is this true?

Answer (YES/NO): YES